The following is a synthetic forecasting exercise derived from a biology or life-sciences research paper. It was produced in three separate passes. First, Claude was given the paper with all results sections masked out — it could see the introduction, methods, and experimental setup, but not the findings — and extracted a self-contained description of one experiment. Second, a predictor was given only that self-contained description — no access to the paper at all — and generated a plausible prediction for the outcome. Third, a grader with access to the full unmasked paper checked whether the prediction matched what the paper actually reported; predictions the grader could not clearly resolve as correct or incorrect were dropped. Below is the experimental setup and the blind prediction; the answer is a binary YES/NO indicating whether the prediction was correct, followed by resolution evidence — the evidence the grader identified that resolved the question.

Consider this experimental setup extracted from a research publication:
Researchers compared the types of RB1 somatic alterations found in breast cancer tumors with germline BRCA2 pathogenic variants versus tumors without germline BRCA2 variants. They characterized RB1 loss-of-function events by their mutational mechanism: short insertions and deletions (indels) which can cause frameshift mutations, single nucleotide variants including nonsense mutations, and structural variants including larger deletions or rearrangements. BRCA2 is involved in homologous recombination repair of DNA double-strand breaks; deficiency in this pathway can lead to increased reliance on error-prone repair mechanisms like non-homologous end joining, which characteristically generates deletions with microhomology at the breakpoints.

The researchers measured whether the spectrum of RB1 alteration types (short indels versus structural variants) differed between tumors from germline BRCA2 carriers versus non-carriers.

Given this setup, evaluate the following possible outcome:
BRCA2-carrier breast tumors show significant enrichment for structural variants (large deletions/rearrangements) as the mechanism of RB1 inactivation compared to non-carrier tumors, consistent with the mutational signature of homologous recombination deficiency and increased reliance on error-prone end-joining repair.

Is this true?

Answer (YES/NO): NO